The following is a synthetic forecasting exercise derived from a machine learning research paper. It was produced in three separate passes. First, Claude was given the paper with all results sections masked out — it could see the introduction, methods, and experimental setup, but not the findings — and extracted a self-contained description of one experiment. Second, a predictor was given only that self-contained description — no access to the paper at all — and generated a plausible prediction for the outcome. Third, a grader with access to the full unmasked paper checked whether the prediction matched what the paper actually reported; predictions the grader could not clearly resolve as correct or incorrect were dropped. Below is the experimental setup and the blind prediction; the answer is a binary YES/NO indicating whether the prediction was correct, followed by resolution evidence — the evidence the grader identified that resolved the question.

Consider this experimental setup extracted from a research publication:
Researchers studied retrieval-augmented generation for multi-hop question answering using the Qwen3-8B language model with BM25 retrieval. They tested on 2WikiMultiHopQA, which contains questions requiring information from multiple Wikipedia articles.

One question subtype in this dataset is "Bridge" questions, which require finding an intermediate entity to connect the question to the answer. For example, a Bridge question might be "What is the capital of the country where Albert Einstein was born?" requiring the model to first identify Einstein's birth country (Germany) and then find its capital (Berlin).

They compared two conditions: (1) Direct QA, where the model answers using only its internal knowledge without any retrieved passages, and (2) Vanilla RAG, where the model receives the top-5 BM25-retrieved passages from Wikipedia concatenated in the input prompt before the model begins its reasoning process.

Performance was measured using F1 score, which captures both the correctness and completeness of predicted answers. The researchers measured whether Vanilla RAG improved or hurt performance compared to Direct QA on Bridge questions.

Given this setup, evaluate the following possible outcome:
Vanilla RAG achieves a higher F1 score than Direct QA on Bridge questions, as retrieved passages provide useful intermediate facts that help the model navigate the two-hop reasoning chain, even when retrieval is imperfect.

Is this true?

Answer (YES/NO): NO